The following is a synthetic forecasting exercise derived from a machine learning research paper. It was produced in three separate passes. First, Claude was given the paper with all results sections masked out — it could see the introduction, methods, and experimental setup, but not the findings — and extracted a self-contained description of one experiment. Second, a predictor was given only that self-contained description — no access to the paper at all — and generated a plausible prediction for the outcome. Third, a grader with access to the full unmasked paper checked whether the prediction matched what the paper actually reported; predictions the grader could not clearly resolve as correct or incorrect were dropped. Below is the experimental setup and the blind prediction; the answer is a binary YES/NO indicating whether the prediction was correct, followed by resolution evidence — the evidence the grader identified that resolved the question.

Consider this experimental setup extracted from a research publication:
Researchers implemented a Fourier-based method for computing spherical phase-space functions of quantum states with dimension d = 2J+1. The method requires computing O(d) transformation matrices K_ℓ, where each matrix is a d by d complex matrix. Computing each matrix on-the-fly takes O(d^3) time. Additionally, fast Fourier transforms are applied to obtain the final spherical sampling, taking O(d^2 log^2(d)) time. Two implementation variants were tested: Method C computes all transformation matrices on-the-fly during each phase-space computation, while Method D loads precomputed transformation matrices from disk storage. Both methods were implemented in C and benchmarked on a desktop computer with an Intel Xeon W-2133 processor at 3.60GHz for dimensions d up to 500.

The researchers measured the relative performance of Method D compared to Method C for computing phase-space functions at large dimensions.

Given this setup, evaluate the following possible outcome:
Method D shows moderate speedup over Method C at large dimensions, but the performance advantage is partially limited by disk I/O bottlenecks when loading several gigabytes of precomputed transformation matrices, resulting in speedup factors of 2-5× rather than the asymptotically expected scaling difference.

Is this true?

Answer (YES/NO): NO